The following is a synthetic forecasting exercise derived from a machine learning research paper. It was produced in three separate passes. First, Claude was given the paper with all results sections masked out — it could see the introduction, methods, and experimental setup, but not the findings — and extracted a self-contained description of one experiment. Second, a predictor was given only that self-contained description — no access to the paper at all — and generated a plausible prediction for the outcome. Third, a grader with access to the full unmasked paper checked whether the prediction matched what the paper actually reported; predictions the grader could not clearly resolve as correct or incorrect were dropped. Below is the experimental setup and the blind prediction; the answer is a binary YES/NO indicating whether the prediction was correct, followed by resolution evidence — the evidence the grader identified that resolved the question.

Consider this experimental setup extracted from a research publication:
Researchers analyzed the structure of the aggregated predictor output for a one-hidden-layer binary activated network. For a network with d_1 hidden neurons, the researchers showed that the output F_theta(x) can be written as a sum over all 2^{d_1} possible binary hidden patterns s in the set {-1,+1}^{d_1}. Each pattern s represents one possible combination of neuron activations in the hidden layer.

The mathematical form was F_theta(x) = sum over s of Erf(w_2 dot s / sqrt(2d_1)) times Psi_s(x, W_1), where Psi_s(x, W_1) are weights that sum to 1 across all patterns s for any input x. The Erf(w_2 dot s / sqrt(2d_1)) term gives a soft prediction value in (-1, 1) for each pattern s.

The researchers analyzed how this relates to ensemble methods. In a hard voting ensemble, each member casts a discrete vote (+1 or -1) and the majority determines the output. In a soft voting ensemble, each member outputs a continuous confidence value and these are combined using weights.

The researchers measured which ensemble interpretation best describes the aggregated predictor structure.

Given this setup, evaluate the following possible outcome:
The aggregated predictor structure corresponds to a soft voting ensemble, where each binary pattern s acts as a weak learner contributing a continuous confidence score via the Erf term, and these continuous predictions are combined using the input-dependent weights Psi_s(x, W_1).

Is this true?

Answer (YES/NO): YES